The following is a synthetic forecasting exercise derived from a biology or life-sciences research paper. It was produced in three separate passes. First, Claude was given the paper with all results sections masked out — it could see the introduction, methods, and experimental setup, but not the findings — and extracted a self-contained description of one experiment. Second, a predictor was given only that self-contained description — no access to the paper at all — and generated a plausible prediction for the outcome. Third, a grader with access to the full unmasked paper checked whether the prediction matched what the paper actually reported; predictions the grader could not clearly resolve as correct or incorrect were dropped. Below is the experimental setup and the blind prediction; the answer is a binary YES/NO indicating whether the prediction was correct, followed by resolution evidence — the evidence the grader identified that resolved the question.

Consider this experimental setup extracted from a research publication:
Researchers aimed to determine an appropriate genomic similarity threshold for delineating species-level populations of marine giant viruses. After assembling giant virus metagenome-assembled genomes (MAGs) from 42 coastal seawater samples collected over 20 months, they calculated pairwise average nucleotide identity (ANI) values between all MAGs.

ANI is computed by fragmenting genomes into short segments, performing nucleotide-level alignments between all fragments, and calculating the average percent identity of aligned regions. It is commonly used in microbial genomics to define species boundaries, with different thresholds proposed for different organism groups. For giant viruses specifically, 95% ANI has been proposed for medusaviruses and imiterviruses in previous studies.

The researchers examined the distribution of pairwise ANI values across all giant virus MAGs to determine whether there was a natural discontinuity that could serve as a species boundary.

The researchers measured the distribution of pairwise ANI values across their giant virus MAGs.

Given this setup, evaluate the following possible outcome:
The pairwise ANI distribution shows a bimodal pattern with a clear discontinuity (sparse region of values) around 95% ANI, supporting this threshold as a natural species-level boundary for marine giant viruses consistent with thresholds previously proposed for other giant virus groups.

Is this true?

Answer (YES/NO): NO